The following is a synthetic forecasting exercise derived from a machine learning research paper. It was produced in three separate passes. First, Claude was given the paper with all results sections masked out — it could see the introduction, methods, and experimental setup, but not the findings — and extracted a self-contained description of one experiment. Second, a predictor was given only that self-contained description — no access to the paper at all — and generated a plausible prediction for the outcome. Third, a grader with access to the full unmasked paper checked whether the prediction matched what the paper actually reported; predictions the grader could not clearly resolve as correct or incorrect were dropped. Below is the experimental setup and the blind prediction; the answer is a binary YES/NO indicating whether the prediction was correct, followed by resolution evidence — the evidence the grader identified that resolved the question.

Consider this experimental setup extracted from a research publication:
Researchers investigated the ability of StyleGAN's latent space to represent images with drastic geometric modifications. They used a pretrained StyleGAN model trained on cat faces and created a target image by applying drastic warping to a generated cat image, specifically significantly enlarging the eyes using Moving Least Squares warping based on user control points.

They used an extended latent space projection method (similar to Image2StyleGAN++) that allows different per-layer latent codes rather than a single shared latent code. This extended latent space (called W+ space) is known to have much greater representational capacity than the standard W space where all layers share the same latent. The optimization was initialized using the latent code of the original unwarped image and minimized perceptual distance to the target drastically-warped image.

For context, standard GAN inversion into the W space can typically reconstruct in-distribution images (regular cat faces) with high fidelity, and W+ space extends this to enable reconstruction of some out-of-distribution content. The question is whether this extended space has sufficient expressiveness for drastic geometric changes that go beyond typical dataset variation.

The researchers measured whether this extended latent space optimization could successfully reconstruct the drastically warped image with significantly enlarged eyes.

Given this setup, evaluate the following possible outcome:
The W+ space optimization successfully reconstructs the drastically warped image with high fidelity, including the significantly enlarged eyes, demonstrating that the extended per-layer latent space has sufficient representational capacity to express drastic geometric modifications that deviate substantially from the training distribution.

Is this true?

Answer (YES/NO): NO